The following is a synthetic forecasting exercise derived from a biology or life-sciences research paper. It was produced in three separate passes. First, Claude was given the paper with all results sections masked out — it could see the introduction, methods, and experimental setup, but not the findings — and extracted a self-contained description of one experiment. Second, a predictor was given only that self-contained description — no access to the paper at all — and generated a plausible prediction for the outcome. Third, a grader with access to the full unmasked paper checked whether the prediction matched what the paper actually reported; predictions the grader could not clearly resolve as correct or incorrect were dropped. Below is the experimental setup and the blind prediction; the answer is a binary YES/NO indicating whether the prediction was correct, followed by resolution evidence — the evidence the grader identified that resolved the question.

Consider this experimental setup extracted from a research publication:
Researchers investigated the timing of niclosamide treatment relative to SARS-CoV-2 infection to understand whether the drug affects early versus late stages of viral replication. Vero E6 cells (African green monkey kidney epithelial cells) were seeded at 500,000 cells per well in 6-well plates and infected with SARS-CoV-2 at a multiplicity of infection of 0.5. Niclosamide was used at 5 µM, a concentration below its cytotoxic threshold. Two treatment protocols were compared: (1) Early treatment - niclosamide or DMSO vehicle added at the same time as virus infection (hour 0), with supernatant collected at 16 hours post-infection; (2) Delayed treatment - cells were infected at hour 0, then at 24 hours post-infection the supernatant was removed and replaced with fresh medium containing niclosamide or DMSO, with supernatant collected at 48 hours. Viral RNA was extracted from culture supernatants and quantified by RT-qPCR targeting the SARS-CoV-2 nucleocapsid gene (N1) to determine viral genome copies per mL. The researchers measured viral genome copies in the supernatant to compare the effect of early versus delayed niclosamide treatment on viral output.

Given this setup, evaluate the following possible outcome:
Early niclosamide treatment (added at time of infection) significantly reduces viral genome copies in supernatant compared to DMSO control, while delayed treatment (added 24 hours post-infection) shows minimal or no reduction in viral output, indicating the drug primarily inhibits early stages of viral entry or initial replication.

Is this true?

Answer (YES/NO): NO